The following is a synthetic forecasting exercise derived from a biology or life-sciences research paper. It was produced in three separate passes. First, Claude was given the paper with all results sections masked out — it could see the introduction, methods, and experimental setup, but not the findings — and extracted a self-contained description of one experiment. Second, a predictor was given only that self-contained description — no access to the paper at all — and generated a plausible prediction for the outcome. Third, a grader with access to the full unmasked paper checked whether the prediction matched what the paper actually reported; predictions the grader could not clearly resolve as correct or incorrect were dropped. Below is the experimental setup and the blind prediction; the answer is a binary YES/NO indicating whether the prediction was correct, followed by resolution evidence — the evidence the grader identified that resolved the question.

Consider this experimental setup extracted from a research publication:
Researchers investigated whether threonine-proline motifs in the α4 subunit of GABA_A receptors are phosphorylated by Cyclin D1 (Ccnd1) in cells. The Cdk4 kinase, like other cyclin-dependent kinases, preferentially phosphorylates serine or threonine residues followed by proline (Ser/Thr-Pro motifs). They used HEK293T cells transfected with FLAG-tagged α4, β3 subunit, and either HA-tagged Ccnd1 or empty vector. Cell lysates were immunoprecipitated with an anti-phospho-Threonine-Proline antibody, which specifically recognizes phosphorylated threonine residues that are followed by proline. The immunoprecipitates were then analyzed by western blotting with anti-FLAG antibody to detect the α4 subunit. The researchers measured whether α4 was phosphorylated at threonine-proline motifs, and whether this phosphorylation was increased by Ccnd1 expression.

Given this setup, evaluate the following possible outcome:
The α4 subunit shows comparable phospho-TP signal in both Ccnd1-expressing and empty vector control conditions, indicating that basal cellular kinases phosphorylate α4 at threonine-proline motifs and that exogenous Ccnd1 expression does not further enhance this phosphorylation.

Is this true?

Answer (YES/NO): NO